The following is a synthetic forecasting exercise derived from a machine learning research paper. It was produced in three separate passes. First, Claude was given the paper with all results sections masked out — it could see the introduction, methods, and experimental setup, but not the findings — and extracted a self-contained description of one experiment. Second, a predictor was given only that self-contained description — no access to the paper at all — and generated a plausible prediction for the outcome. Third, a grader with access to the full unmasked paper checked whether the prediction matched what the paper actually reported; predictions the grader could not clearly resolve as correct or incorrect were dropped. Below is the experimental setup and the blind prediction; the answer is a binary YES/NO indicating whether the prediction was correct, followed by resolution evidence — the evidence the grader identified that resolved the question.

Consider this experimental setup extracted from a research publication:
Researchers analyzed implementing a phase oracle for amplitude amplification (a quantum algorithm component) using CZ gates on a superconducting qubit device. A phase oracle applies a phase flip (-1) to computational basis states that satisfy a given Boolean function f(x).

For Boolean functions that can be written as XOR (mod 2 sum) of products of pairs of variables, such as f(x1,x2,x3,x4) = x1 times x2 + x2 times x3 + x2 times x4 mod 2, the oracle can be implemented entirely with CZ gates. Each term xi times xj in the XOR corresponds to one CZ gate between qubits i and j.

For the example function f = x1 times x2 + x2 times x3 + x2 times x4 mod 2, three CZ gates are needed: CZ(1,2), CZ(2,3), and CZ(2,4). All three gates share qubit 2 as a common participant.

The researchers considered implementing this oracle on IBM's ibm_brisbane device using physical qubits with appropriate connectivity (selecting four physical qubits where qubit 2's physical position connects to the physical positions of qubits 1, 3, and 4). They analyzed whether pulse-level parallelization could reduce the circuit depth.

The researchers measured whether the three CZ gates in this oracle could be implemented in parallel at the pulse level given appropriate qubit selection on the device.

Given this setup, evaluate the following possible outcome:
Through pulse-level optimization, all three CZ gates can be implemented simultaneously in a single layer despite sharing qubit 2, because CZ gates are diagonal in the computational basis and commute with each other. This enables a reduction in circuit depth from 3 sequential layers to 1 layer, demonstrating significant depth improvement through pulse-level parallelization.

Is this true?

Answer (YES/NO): YES